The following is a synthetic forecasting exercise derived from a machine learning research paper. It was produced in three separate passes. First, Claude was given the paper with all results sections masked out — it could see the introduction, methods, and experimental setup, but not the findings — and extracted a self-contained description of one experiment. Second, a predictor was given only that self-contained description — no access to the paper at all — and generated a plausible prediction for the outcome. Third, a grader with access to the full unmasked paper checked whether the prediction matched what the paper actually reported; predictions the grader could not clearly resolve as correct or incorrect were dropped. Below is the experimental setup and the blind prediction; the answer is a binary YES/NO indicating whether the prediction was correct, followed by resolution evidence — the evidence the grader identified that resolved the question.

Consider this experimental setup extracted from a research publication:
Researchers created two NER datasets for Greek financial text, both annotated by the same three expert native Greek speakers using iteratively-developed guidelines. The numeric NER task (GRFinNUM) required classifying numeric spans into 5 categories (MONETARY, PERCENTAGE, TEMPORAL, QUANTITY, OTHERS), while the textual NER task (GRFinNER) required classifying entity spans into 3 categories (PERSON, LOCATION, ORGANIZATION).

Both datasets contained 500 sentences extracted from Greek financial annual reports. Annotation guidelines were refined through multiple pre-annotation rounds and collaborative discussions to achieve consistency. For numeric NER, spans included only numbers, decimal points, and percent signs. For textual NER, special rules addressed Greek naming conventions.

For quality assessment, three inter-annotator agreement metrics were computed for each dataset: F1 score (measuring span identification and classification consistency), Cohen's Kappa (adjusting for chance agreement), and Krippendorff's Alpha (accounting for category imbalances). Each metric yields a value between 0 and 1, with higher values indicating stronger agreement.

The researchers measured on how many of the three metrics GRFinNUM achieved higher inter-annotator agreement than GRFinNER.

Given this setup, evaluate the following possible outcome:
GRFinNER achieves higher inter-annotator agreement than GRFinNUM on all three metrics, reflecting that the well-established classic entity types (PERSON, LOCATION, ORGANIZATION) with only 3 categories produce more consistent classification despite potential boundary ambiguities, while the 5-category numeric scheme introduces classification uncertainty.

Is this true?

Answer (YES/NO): NO